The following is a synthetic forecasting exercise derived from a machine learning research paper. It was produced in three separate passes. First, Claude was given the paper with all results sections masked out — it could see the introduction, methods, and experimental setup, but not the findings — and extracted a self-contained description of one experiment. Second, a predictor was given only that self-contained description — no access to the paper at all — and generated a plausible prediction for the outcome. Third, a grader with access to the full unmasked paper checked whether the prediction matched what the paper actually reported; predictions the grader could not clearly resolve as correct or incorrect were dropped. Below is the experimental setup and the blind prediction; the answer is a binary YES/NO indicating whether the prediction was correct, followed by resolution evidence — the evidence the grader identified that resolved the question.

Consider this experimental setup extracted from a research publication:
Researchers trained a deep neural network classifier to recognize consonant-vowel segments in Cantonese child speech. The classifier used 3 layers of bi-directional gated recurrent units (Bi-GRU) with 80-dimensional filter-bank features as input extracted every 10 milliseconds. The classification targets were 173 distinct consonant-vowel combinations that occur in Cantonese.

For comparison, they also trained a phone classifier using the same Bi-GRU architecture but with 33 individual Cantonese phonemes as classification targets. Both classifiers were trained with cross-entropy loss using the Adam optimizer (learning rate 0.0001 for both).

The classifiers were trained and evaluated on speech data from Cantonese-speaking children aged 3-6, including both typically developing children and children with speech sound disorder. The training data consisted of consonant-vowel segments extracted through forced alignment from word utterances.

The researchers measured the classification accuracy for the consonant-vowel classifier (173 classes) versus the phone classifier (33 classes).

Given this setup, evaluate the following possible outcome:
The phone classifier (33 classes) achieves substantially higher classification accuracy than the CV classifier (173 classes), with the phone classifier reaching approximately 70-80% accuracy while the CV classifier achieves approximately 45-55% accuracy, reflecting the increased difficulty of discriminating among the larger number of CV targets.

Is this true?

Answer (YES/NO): NO